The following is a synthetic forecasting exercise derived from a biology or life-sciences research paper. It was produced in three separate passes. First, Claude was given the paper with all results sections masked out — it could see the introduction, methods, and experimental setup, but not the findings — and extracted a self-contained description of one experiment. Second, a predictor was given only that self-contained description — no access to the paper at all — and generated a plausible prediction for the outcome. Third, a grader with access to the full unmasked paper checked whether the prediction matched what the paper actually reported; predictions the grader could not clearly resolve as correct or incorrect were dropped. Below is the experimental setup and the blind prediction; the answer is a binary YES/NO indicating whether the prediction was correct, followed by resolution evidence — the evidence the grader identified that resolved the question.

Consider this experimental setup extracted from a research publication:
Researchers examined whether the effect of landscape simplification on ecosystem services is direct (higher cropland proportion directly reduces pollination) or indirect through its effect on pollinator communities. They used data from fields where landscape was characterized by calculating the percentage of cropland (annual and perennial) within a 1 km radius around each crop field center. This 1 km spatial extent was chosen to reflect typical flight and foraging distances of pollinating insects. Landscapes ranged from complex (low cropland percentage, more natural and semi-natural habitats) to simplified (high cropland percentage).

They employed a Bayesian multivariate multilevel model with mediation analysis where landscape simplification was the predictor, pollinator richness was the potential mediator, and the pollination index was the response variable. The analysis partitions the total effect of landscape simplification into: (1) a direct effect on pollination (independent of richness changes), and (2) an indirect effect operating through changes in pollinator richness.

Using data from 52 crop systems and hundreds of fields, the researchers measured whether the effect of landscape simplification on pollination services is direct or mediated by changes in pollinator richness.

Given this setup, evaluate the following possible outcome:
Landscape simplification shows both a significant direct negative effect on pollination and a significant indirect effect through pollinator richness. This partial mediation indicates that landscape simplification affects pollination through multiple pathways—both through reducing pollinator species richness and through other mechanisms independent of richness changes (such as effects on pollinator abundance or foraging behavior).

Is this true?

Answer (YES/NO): YES